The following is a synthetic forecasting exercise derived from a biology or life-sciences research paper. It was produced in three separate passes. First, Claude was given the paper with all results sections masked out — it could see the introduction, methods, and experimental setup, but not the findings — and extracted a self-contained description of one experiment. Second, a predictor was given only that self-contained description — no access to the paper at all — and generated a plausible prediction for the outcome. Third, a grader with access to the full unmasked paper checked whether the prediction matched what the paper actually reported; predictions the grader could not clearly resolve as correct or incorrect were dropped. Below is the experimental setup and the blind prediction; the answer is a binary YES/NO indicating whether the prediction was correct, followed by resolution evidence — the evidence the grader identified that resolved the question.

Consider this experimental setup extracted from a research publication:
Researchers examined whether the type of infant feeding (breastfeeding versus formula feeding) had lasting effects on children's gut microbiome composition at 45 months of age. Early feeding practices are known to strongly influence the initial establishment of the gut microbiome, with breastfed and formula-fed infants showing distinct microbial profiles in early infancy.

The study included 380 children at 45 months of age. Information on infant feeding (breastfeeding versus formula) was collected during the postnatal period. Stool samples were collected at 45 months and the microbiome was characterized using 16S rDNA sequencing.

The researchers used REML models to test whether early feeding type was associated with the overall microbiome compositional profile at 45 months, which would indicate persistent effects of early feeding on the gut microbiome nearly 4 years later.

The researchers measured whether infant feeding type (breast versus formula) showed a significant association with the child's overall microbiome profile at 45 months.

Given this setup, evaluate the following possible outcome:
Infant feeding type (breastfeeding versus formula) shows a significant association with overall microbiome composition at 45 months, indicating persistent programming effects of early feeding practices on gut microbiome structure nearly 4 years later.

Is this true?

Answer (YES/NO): YES